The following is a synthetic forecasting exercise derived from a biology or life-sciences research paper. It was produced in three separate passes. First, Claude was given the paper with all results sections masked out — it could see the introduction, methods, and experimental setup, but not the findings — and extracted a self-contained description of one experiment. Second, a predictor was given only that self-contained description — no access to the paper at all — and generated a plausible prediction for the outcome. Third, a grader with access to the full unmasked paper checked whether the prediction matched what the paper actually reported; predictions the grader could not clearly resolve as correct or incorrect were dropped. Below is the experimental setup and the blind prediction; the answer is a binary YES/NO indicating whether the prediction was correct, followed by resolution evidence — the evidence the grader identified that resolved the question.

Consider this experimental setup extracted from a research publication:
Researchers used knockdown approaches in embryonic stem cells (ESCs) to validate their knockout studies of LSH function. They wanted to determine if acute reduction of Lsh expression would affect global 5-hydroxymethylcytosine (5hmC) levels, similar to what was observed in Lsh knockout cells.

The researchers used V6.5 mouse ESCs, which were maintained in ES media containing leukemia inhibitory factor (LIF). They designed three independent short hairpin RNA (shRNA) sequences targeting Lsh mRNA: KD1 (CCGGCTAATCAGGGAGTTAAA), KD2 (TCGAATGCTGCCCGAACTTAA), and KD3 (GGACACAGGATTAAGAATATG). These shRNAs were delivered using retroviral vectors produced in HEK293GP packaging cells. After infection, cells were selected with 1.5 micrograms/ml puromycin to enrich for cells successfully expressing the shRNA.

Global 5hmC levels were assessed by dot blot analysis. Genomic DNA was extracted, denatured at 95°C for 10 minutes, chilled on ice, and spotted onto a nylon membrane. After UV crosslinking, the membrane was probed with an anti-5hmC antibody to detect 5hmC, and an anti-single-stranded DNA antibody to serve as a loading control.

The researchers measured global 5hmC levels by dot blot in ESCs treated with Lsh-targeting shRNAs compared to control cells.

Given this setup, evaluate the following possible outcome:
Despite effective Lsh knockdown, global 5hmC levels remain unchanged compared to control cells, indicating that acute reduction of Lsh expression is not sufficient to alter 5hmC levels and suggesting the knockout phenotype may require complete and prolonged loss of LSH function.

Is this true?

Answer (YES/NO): NO